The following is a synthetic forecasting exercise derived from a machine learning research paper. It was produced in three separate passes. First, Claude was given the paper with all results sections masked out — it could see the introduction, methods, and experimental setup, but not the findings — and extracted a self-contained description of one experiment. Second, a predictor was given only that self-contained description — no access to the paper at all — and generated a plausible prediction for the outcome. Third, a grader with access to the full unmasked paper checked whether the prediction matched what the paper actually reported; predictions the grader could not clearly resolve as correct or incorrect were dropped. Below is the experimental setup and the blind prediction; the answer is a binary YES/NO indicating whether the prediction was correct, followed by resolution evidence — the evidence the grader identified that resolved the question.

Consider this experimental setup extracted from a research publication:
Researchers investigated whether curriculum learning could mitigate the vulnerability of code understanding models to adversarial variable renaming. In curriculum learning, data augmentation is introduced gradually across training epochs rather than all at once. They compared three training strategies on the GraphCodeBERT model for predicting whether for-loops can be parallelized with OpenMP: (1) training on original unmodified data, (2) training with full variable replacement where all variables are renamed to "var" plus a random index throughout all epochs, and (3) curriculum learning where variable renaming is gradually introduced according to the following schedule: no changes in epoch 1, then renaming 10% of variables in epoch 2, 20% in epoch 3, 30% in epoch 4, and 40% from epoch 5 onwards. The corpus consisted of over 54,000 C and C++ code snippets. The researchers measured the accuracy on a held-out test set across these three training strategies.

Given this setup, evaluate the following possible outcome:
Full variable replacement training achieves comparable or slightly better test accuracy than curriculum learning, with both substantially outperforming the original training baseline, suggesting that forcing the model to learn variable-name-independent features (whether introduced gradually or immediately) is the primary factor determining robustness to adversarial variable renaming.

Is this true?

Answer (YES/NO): NO